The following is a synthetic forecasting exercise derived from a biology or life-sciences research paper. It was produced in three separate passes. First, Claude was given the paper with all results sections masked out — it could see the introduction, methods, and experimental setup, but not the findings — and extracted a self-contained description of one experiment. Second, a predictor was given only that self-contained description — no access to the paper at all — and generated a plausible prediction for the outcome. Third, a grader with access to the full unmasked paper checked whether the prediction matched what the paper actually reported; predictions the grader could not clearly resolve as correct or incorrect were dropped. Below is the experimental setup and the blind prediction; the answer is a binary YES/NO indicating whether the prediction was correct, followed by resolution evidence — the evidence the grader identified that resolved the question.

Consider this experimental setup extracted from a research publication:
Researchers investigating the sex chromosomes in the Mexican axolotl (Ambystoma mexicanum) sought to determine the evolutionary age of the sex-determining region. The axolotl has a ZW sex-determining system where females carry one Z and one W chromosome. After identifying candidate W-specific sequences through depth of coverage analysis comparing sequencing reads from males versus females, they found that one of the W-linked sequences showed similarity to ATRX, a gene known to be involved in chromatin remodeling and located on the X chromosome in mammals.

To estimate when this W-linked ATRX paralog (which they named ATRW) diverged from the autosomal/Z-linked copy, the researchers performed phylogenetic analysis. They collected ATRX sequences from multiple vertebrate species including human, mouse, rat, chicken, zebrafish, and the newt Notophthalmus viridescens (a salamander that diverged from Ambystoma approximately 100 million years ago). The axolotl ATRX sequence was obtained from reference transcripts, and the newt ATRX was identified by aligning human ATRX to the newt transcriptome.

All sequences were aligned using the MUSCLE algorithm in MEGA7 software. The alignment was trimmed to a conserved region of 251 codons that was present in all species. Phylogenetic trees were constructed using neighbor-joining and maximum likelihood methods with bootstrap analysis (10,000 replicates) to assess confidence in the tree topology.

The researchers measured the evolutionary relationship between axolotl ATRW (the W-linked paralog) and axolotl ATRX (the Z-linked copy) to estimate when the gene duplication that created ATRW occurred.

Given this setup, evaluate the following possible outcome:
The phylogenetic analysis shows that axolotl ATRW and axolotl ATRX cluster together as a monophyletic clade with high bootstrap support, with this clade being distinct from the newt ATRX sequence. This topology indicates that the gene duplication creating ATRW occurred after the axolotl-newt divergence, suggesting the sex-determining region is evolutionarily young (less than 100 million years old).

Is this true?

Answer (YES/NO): YES